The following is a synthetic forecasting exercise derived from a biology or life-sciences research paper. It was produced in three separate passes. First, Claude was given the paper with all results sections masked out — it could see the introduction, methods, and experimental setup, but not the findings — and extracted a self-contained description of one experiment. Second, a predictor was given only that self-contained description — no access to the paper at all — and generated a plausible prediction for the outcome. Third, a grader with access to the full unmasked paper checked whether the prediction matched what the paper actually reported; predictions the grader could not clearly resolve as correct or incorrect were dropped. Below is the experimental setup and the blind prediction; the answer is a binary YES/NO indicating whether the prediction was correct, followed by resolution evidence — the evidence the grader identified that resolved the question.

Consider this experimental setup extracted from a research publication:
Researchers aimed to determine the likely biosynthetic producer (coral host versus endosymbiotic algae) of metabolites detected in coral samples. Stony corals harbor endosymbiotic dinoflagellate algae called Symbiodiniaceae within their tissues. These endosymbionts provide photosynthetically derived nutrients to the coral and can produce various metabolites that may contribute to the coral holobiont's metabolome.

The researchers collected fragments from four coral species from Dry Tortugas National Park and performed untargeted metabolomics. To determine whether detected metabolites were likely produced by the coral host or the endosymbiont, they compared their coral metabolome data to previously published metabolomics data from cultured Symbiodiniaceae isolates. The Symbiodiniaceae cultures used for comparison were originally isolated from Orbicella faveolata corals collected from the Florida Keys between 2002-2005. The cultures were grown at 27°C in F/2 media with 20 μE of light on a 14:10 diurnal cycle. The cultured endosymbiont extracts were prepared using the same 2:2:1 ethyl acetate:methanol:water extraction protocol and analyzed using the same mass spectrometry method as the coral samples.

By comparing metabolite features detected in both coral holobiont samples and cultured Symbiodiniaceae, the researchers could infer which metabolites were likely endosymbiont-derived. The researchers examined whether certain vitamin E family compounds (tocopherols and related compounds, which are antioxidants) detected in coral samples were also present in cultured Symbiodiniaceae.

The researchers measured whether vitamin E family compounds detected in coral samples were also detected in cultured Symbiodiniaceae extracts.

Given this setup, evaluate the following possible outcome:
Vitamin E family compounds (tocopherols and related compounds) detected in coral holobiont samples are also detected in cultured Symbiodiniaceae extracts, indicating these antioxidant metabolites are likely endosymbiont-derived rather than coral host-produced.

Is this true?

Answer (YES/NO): NO